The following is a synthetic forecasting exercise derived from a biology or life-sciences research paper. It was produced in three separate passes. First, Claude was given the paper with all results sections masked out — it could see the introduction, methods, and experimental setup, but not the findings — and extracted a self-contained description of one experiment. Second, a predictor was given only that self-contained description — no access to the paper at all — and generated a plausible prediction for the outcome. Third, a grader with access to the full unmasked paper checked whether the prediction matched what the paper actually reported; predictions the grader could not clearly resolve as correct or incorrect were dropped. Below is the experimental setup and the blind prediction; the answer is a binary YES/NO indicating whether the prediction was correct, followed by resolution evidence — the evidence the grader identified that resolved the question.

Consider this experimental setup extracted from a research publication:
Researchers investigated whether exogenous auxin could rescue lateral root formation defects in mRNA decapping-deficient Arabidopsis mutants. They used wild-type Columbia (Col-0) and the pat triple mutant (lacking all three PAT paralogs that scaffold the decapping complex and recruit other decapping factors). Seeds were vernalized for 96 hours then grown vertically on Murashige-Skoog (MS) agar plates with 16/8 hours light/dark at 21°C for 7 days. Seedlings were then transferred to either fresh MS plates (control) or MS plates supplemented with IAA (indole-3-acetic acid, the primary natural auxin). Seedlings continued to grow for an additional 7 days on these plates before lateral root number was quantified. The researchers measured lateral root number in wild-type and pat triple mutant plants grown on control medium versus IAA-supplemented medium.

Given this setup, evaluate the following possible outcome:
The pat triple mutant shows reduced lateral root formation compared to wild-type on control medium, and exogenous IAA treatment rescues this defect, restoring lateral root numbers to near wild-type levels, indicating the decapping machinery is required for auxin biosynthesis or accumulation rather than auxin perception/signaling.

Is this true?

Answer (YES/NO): NO